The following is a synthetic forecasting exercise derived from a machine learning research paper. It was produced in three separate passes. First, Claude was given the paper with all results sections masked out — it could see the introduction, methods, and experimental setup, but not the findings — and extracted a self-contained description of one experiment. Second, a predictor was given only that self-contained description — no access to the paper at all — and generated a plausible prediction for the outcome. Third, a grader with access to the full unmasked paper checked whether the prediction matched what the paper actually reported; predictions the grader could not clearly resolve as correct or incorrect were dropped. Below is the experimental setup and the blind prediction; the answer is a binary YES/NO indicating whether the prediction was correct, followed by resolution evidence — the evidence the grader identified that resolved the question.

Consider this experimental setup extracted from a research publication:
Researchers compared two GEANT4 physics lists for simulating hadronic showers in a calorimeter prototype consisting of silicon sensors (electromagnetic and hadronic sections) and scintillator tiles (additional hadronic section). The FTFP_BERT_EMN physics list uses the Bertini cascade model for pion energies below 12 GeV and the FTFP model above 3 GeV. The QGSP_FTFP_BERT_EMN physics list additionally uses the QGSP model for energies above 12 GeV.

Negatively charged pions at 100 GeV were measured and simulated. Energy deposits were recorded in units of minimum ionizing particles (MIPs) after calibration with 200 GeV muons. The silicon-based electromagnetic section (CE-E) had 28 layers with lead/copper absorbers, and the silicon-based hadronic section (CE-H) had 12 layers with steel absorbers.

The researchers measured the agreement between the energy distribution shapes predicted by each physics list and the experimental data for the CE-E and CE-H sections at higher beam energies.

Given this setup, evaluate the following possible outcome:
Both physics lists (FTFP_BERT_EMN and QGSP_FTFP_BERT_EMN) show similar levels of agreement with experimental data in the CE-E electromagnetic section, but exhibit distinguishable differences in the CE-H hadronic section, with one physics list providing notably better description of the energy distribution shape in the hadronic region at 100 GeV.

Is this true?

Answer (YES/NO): NO